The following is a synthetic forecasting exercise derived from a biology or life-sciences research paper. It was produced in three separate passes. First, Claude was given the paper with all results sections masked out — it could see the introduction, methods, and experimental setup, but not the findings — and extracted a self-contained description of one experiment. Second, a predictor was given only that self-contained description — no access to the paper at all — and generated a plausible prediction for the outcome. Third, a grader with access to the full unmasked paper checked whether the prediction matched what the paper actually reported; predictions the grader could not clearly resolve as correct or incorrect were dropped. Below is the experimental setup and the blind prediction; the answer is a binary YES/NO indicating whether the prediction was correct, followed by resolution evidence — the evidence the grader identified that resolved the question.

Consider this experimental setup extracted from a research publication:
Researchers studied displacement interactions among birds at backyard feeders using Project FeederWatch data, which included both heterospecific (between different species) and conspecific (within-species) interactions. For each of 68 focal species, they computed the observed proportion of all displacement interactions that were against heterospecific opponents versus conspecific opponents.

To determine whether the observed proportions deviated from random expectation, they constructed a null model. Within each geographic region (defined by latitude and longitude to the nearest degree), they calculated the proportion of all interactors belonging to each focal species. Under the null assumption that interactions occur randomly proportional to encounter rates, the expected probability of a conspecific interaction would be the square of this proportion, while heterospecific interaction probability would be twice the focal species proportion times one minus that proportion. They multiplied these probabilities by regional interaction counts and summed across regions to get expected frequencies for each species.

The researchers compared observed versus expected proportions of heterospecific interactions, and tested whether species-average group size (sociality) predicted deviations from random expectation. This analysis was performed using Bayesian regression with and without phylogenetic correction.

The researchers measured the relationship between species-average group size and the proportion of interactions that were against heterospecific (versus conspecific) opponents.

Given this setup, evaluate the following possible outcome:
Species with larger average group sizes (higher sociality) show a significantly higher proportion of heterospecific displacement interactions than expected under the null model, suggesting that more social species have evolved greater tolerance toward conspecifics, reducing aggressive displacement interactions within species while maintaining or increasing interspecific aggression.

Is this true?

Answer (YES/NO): NO